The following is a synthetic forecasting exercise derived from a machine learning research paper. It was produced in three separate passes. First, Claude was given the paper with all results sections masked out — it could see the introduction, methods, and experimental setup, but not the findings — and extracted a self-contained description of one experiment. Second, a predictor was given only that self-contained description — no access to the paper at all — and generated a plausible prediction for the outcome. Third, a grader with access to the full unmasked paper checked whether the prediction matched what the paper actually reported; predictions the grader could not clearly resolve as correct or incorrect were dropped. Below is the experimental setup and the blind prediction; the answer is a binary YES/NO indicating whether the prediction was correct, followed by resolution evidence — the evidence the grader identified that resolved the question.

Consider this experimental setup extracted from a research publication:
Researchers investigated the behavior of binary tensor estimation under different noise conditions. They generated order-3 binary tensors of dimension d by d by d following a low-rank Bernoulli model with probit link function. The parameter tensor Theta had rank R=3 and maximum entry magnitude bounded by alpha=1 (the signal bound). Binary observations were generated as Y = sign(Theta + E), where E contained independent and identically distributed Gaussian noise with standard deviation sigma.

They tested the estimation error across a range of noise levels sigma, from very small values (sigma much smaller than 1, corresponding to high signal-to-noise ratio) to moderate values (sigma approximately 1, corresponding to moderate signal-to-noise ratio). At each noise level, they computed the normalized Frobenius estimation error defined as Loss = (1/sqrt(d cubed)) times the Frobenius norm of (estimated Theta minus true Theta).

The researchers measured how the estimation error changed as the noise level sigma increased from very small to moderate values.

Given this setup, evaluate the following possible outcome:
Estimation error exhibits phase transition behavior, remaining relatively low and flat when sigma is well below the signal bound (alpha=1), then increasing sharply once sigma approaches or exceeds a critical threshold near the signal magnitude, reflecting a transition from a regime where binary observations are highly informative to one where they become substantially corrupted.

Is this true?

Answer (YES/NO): NO